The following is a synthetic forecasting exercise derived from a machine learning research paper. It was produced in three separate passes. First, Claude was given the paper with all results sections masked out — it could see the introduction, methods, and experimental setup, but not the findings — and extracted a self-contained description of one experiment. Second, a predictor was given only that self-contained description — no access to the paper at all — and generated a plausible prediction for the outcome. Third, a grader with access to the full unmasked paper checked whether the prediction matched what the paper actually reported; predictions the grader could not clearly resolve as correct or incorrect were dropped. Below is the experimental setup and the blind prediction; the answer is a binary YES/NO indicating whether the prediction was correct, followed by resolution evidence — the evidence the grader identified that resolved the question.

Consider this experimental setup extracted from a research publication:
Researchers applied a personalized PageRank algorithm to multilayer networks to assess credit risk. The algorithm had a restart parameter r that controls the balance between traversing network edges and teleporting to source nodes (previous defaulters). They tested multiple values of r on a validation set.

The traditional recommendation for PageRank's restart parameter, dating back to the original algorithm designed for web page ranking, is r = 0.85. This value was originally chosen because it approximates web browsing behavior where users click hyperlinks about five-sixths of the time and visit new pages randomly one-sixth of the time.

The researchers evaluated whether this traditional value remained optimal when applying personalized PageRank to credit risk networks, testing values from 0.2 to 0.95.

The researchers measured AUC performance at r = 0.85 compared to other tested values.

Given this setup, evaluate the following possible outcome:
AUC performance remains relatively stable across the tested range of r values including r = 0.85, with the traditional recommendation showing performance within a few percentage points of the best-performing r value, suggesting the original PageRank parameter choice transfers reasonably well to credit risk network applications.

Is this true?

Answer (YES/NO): YES